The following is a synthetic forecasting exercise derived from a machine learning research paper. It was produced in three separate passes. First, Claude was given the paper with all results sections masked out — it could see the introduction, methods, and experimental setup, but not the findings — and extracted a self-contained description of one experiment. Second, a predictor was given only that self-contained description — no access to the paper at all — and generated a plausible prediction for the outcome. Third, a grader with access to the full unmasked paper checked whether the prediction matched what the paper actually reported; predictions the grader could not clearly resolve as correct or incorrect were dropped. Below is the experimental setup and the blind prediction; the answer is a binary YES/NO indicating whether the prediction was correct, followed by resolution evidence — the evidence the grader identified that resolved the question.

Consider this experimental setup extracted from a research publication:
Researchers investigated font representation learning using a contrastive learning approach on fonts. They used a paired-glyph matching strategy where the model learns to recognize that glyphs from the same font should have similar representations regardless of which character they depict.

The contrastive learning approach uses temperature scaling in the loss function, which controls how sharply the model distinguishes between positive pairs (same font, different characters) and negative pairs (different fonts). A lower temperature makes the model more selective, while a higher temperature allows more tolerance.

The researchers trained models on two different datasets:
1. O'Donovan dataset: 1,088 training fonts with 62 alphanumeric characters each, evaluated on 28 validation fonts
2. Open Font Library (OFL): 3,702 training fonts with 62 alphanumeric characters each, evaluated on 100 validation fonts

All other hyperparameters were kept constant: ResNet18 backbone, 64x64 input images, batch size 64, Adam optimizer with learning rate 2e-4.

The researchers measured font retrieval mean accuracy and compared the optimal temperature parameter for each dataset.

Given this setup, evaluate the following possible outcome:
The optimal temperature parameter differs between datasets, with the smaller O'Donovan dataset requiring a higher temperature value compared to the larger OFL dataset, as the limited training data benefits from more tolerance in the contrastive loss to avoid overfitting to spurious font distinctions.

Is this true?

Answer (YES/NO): YES